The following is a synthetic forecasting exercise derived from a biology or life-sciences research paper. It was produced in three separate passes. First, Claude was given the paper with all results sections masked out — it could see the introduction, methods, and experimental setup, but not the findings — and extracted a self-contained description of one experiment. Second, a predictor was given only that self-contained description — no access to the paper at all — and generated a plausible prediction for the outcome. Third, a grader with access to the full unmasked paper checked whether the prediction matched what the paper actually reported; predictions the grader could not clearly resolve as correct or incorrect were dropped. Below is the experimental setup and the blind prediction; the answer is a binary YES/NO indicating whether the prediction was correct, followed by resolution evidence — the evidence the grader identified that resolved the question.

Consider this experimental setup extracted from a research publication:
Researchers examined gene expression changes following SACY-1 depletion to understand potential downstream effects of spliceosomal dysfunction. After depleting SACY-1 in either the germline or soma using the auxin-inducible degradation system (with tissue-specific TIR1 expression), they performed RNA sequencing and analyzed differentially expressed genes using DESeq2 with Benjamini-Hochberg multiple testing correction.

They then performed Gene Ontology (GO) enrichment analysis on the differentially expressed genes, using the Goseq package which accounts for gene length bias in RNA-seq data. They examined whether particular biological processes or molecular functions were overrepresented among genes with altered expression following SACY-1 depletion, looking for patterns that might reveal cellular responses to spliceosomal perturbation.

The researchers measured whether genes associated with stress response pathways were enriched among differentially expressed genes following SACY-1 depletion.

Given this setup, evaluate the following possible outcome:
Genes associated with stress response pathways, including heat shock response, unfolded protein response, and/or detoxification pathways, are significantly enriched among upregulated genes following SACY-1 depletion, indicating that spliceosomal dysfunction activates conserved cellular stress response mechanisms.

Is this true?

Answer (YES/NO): YES